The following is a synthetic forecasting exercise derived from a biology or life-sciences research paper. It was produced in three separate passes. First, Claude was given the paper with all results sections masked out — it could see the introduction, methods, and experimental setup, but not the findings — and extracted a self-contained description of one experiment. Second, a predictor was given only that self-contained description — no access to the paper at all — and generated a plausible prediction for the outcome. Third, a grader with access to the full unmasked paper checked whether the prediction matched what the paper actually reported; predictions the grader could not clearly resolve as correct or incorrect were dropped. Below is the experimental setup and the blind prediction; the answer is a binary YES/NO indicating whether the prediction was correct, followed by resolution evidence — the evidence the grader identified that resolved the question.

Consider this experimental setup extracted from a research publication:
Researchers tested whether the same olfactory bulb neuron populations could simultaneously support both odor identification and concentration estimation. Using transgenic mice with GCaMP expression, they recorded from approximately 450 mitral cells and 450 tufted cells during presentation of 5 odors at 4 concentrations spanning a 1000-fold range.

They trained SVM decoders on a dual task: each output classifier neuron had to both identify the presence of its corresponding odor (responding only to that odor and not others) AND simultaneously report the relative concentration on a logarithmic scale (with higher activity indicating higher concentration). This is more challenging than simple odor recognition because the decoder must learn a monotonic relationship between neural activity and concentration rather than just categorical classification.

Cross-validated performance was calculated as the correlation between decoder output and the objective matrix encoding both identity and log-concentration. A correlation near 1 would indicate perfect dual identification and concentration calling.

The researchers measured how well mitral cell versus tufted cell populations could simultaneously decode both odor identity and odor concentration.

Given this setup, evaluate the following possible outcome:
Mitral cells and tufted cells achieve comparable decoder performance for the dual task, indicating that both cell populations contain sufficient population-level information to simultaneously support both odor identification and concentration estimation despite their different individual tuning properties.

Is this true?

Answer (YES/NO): NO